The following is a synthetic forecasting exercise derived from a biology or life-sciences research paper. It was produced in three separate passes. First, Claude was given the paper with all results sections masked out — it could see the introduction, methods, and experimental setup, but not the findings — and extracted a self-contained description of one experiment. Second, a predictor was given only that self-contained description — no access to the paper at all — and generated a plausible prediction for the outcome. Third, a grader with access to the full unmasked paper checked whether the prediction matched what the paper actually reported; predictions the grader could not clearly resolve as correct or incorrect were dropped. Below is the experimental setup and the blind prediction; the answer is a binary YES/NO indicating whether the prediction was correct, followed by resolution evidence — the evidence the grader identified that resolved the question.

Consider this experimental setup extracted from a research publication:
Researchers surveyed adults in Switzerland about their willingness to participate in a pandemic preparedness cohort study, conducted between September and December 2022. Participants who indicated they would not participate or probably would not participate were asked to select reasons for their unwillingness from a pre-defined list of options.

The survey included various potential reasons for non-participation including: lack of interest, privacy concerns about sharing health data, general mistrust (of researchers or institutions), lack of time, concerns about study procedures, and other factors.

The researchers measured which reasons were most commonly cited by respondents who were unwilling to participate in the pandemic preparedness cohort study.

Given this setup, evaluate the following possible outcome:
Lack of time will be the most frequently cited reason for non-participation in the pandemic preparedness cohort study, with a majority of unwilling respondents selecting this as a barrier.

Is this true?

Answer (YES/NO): NO